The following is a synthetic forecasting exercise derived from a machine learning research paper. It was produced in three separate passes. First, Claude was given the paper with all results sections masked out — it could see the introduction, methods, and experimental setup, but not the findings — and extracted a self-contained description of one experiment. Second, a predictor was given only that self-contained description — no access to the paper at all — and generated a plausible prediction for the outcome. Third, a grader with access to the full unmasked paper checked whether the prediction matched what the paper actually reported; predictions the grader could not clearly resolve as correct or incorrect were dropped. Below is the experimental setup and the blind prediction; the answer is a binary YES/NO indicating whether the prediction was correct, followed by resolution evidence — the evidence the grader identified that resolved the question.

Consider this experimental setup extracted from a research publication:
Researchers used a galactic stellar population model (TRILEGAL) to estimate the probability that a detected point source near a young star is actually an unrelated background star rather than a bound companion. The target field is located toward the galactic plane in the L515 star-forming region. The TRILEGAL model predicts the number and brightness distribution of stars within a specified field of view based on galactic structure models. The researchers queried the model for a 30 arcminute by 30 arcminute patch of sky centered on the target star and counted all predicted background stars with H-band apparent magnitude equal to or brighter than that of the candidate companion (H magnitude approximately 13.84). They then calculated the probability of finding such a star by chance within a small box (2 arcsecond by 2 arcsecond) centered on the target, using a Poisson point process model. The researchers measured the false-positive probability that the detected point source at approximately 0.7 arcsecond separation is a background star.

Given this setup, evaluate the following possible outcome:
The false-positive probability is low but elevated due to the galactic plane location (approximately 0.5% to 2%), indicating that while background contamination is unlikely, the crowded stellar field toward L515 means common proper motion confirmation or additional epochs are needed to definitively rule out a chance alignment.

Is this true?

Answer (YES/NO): YES